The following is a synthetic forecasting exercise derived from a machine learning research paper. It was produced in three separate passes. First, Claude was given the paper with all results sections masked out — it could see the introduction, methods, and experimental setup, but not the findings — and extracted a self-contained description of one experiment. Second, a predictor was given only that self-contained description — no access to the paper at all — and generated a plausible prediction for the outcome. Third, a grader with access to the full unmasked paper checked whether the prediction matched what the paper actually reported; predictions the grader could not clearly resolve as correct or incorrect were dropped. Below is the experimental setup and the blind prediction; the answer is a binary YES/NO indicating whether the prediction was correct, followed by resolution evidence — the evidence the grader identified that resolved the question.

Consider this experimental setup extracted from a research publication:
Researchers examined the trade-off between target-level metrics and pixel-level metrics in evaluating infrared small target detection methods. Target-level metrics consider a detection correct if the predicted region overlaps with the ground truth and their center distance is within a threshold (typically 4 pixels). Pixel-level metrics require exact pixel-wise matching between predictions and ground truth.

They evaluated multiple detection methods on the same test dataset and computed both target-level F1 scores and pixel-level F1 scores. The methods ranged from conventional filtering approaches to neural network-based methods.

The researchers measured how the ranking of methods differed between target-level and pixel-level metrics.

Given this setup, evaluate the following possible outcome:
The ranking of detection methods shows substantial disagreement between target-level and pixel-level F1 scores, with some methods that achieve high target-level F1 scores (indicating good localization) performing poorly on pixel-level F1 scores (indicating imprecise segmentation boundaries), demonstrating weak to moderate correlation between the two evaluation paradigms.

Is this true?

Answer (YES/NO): YES